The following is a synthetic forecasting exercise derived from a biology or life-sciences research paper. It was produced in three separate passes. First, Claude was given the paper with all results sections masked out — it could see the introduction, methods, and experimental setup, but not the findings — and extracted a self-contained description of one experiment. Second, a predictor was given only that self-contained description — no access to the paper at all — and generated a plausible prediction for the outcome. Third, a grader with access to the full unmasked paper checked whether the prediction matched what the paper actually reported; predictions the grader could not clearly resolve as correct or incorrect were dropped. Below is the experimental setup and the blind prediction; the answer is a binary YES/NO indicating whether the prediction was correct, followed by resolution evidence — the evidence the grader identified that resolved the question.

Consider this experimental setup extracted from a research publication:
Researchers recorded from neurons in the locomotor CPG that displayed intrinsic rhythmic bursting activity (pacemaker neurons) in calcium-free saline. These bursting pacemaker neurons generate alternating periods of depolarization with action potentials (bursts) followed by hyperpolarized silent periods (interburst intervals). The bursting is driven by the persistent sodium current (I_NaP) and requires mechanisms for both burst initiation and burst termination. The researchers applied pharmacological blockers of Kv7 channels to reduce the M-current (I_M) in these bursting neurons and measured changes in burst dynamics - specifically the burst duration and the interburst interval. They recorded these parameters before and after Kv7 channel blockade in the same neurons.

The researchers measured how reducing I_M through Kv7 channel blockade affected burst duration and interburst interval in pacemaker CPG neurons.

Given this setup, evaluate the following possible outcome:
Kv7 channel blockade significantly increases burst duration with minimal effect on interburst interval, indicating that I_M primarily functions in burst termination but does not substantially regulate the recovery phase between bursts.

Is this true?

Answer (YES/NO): NO